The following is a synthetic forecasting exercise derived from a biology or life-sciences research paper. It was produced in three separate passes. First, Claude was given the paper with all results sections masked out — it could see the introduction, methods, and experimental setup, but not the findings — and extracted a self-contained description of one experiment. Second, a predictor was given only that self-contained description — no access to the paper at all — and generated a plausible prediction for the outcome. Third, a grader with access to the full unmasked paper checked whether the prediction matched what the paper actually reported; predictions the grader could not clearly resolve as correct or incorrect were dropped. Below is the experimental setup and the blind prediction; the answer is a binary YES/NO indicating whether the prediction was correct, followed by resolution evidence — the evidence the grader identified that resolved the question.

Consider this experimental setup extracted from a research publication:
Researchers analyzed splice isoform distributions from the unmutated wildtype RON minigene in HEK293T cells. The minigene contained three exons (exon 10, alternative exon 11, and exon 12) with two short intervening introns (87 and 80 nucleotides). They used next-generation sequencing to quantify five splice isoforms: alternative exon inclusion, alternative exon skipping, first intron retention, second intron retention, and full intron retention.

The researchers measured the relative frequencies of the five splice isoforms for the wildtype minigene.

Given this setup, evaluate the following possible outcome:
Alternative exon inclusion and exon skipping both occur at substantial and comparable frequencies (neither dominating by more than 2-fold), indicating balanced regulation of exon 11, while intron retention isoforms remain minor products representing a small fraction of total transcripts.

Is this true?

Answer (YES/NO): NO